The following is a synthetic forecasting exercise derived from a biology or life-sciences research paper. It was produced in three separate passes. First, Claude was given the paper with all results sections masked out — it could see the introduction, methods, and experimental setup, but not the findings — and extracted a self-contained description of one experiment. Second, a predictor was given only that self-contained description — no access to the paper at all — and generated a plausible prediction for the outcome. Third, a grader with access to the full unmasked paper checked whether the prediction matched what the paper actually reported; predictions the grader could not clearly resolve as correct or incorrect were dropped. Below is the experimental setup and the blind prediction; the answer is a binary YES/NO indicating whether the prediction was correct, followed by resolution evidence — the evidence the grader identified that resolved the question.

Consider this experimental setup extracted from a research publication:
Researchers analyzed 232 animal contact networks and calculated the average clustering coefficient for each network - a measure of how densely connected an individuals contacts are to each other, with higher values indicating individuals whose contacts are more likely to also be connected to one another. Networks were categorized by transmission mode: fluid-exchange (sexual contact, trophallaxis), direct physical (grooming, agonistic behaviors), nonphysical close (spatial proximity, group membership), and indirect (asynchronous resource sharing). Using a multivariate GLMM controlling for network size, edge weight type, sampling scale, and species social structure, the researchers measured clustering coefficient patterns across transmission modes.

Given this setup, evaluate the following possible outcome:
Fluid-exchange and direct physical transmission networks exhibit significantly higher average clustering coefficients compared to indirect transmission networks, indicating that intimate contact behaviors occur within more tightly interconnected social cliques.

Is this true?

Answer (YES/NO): NO